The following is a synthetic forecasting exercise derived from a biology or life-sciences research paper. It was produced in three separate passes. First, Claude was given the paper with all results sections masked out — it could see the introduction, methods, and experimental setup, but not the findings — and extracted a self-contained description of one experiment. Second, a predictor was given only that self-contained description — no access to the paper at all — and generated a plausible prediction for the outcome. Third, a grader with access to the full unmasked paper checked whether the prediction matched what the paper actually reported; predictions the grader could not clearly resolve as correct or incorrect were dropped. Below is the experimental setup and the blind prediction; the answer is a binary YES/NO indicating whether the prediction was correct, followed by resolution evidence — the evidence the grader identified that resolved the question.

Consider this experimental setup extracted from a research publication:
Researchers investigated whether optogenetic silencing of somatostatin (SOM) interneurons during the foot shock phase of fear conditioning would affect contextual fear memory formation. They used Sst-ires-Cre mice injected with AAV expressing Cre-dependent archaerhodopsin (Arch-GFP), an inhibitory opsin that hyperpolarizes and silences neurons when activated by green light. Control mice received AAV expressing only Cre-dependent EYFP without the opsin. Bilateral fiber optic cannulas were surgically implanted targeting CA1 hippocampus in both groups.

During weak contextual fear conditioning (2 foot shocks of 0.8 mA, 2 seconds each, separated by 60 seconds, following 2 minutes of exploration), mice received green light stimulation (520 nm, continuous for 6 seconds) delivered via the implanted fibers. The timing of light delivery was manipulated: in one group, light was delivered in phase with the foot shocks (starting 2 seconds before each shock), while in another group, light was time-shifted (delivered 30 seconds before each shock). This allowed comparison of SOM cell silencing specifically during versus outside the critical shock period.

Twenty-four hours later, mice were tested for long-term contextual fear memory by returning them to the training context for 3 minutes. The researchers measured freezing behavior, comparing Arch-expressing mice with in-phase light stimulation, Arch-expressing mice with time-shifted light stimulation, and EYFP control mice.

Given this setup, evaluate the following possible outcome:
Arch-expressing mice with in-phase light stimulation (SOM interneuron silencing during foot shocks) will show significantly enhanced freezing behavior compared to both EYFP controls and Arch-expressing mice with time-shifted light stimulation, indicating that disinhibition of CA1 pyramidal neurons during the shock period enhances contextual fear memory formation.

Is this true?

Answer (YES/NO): NO